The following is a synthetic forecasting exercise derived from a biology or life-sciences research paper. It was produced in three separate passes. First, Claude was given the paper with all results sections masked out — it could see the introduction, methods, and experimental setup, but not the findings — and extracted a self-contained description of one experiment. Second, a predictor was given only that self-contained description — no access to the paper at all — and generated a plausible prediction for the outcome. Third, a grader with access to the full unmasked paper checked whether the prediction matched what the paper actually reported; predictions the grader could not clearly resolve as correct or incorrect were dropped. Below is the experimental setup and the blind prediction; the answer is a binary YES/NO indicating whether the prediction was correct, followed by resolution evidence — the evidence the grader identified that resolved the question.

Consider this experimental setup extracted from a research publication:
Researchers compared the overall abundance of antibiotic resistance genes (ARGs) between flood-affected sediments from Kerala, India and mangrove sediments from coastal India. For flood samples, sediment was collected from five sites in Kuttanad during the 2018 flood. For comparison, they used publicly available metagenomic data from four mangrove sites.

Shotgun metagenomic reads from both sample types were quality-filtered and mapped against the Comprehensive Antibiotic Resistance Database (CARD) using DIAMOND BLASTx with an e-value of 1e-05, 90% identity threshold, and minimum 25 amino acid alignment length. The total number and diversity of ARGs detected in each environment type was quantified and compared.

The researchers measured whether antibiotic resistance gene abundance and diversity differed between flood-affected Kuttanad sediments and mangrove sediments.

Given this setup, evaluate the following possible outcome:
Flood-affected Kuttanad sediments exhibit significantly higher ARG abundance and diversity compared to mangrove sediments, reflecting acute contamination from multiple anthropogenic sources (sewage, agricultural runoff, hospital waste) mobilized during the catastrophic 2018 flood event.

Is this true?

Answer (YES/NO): YES